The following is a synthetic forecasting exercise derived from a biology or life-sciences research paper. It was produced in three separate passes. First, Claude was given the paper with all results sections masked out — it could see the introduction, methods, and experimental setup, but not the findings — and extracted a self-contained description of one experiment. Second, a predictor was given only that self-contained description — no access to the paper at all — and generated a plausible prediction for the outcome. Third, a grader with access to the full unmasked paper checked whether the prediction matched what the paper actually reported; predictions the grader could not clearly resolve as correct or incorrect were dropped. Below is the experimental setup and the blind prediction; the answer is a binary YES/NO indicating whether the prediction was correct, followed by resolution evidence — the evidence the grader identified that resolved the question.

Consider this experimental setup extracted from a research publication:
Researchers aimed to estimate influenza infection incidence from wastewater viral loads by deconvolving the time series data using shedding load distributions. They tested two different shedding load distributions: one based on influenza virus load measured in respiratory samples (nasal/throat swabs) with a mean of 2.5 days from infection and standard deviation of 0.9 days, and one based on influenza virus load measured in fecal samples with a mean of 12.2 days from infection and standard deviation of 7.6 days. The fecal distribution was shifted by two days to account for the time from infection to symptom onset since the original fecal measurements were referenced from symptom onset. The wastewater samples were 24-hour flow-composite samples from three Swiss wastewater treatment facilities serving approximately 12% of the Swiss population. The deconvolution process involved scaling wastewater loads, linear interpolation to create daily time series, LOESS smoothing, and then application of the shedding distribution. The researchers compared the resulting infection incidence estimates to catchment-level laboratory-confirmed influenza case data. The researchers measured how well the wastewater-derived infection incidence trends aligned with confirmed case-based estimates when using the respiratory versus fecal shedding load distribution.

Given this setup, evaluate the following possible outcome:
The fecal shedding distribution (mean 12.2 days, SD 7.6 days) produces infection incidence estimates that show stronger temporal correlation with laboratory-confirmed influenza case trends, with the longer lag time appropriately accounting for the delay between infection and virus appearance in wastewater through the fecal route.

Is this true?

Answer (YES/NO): NO